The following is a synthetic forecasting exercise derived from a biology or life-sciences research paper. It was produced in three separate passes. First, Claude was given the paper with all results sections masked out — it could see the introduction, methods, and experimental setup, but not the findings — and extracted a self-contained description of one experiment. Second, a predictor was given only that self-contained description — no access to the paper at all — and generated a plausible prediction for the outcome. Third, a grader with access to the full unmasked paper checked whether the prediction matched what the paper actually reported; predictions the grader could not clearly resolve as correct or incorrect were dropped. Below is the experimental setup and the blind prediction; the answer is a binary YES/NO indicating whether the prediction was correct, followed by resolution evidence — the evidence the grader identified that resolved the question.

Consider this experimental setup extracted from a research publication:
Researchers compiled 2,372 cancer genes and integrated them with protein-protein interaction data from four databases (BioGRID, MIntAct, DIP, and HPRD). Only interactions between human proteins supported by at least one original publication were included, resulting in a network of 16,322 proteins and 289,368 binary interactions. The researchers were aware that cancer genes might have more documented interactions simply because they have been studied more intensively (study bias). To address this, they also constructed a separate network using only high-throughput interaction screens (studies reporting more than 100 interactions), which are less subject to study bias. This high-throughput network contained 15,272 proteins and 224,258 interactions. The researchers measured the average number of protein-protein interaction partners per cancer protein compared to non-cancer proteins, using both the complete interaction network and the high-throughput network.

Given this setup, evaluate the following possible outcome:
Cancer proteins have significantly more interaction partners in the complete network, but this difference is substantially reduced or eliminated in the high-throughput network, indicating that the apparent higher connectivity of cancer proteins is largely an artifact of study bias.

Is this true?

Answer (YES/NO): NO